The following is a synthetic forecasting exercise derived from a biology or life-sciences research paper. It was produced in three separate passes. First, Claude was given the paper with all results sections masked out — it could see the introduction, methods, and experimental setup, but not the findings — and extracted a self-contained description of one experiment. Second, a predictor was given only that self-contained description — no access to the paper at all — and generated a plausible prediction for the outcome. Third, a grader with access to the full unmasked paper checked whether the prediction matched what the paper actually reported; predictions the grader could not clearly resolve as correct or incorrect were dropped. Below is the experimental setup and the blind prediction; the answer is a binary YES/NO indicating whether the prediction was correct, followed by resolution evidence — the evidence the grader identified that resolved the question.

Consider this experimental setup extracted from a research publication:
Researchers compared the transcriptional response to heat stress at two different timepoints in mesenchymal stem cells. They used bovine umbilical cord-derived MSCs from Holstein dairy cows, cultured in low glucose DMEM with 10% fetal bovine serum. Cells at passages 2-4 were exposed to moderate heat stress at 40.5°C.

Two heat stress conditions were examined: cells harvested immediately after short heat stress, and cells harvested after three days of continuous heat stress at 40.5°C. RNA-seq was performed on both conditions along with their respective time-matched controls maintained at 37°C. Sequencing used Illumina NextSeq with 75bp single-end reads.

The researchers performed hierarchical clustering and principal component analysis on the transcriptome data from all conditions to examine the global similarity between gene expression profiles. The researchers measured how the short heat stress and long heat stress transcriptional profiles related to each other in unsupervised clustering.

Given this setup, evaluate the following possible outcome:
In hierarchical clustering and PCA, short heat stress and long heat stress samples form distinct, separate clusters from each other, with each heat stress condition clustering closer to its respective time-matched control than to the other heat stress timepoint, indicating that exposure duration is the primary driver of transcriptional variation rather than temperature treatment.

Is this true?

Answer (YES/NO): NO